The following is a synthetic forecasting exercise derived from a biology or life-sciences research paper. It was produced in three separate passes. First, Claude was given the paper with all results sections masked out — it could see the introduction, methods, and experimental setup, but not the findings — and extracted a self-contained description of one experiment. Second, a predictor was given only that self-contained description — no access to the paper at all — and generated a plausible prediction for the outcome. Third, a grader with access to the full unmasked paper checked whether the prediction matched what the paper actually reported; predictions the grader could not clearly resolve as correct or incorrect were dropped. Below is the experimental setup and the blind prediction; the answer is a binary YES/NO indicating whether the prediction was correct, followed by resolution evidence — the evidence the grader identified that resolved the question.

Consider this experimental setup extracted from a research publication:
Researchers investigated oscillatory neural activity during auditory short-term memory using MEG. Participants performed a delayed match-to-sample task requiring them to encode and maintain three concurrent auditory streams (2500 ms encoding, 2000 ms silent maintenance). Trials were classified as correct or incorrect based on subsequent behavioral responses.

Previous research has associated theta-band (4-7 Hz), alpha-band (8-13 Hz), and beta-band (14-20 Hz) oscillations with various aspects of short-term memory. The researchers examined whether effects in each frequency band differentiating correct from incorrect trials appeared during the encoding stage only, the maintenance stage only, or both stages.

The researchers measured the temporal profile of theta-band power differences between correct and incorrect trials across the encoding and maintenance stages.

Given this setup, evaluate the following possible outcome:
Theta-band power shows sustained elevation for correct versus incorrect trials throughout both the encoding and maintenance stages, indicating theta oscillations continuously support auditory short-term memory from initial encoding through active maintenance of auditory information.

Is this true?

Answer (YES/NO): NO